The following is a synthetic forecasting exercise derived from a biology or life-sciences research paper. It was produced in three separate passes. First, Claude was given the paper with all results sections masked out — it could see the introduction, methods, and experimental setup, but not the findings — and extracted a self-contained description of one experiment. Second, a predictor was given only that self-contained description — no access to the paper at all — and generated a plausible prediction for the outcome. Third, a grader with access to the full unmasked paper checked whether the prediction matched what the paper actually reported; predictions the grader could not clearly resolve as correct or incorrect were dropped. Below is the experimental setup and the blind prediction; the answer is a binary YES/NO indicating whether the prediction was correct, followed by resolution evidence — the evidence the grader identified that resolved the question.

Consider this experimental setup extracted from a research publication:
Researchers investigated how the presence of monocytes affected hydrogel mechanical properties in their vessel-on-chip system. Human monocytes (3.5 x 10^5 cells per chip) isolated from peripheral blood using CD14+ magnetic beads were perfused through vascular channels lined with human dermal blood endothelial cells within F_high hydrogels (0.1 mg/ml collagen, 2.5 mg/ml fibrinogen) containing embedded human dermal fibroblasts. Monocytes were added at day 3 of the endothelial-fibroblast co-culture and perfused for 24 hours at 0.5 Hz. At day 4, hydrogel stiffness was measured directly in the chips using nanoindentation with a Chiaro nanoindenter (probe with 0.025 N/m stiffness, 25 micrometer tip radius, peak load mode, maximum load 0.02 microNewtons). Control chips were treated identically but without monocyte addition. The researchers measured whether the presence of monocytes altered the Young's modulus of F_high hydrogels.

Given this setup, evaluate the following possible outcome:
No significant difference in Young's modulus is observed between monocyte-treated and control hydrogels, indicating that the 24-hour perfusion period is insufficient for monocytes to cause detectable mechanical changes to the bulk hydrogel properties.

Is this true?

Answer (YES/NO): YES